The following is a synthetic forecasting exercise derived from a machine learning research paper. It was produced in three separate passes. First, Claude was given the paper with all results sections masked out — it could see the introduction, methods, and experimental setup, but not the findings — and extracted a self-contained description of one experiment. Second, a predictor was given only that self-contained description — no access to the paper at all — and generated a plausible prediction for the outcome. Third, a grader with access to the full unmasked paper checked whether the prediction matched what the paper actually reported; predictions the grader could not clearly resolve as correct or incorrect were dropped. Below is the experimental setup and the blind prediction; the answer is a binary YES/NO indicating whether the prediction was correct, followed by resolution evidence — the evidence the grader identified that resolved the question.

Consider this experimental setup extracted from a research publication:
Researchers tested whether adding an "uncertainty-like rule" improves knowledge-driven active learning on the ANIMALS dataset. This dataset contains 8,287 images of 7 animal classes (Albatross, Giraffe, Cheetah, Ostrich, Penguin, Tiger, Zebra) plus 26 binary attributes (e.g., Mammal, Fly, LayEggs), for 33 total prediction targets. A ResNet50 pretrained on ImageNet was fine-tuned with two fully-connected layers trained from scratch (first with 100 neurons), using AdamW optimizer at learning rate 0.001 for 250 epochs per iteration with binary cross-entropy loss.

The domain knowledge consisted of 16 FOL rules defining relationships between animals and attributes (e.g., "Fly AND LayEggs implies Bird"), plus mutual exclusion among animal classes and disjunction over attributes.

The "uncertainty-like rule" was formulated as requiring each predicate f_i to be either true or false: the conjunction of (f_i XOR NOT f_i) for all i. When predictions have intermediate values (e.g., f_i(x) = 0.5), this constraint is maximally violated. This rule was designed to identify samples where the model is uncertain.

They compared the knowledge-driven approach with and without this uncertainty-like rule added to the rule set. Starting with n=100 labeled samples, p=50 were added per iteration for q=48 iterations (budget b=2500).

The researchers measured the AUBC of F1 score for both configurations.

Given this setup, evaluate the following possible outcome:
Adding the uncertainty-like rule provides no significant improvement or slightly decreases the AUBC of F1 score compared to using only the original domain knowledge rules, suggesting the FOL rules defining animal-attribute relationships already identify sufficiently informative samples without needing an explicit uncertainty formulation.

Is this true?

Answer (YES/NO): NO